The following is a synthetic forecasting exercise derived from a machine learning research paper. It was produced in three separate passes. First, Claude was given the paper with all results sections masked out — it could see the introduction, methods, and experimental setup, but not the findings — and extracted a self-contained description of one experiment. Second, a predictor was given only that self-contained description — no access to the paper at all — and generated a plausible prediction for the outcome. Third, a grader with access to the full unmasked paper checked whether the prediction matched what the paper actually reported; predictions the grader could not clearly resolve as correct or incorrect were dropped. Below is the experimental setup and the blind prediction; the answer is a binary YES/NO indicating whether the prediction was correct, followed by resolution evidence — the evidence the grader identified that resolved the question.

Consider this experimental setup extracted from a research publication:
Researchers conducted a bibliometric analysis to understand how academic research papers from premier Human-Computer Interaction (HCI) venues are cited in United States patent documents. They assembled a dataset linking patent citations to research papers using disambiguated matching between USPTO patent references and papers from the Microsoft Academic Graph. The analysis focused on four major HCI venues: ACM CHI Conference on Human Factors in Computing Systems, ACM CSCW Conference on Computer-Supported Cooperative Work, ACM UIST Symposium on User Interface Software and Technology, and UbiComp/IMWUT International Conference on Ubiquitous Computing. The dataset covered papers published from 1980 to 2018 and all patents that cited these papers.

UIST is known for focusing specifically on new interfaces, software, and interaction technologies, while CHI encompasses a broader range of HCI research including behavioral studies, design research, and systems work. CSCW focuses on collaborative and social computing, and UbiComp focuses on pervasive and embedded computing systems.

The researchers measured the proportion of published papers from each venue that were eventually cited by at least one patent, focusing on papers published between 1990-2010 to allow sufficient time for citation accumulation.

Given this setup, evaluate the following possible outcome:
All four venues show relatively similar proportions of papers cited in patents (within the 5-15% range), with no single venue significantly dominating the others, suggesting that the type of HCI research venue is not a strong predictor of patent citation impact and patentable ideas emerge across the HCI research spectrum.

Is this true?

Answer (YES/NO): NO